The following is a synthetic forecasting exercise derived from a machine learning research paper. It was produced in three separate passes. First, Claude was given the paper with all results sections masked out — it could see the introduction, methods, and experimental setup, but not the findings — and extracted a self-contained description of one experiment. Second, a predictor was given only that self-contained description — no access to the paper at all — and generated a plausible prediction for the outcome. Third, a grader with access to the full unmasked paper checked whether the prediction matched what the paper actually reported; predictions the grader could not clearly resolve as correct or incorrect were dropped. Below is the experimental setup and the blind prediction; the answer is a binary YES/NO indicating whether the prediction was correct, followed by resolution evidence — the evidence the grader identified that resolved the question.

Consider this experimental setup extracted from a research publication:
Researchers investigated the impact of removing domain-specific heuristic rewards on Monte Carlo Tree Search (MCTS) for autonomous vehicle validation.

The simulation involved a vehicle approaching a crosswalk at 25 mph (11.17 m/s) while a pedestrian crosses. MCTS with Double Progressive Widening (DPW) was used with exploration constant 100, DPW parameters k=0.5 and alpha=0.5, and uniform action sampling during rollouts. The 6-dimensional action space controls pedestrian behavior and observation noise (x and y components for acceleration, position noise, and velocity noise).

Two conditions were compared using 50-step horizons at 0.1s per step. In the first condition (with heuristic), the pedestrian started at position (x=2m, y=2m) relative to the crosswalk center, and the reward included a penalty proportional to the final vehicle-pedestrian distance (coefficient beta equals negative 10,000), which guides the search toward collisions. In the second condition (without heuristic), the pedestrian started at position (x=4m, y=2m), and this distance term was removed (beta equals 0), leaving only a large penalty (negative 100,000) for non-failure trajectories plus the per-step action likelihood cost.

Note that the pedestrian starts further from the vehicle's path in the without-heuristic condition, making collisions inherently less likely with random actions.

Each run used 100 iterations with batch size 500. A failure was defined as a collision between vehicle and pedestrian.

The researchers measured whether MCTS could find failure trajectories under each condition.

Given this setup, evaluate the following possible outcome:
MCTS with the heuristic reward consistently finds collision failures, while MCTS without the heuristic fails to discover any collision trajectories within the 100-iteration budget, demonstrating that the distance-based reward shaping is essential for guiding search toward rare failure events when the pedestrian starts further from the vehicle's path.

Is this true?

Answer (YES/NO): NO